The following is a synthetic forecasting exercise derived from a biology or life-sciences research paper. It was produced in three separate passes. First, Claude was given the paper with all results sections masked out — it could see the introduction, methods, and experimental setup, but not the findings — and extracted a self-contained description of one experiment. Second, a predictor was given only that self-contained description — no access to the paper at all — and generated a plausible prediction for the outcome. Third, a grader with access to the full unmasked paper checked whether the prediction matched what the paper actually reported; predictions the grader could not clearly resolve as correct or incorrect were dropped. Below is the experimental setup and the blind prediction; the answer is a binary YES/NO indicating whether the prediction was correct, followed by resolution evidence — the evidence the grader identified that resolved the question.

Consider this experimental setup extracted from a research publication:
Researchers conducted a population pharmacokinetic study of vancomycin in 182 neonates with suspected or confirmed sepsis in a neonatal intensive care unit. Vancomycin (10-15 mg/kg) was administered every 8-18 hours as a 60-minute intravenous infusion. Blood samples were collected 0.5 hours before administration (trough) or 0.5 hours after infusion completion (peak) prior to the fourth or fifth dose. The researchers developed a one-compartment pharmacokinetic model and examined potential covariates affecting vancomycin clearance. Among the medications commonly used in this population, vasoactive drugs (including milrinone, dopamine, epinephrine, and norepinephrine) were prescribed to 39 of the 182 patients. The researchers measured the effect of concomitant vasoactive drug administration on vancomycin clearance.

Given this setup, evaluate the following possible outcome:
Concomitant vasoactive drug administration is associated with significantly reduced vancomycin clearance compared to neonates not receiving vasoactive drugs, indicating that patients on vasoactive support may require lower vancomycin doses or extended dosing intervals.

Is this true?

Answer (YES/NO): YES